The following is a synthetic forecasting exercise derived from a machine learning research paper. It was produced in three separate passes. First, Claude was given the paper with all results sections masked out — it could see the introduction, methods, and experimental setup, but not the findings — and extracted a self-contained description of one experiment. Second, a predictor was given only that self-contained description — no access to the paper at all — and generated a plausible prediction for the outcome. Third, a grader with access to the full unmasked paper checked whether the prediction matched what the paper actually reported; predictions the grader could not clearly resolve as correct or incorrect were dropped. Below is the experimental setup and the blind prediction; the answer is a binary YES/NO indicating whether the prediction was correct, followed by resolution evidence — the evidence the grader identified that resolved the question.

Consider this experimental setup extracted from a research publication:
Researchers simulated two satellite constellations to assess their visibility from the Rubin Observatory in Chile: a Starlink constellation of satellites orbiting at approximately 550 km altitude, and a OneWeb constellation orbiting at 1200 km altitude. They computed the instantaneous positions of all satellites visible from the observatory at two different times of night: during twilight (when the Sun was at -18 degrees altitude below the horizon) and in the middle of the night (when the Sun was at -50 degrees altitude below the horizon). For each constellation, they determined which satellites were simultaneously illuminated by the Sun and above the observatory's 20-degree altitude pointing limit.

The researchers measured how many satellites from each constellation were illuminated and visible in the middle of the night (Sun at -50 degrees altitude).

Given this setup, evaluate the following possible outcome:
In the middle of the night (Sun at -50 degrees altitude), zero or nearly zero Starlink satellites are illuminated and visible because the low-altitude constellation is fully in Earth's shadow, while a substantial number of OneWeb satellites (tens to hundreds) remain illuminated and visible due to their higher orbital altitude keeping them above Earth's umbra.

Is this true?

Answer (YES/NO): NO